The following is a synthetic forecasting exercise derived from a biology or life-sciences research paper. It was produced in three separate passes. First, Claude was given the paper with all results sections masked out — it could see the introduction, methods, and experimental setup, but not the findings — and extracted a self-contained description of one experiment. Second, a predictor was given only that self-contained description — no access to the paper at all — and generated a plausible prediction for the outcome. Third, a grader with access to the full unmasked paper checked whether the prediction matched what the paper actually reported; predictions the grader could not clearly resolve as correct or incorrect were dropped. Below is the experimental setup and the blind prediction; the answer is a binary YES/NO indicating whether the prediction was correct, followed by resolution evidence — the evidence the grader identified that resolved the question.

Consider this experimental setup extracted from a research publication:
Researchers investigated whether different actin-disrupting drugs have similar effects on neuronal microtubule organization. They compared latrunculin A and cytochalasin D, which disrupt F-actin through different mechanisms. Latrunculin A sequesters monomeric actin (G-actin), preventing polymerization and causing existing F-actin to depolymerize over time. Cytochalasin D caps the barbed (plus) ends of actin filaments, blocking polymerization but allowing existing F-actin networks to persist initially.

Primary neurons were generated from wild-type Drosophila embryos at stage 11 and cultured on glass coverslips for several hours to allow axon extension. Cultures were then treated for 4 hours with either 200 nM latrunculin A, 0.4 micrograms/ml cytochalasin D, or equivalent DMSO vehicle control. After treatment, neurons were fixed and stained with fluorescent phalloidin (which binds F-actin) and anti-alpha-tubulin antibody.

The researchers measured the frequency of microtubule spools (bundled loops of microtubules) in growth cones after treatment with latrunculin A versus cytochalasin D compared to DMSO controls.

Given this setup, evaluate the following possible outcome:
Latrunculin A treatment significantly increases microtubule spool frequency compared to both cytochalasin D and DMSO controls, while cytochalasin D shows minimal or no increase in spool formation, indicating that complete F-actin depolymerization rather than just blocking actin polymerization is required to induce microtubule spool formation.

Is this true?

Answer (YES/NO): NO